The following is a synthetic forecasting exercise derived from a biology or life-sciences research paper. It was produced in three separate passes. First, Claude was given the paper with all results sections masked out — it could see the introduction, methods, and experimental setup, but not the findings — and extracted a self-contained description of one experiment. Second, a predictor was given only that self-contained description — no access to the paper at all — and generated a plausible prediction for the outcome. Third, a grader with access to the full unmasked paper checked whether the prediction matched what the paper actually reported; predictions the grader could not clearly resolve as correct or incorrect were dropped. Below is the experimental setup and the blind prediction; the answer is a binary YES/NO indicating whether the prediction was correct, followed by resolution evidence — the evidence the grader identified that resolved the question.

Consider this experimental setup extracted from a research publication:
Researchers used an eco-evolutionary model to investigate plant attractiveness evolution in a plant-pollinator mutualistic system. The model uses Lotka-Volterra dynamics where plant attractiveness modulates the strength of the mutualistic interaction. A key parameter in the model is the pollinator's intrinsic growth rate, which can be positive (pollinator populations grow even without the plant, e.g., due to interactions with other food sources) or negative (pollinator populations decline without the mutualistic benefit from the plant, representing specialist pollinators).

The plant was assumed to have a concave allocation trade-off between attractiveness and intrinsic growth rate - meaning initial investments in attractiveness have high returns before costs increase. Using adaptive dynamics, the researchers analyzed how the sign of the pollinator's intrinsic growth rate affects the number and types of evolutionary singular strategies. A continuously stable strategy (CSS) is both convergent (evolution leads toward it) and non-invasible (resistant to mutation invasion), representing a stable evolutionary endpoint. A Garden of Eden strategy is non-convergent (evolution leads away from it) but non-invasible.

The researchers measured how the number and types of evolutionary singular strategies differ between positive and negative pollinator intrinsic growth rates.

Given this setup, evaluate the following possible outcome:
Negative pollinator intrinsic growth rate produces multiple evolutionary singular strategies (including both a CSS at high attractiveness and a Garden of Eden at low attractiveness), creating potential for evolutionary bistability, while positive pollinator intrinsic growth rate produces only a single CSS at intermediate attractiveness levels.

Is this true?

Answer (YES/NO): YES